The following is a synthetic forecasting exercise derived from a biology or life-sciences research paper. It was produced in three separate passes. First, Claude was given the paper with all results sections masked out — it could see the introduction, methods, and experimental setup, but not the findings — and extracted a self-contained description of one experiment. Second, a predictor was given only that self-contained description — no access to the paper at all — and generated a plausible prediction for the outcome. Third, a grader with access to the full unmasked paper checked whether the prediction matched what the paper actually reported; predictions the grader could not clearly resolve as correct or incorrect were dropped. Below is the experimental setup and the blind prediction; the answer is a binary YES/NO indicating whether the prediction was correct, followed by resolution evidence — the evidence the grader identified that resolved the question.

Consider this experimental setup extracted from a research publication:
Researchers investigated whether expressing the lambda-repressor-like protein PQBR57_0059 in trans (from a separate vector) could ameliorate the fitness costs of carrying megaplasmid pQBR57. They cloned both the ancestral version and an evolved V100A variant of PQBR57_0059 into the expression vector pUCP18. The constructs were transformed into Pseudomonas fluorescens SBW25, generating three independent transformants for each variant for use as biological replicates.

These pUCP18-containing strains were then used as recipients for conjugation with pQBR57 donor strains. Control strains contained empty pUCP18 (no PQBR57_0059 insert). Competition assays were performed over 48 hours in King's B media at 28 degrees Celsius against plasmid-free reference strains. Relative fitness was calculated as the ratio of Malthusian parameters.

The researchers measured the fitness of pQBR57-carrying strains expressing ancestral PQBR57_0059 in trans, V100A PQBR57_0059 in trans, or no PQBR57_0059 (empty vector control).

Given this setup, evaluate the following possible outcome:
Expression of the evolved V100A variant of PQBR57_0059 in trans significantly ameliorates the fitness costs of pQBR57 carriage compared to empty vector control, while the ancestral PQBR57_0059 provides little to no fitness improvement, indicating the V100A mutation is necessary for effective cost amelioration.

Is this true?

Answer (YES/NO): NO